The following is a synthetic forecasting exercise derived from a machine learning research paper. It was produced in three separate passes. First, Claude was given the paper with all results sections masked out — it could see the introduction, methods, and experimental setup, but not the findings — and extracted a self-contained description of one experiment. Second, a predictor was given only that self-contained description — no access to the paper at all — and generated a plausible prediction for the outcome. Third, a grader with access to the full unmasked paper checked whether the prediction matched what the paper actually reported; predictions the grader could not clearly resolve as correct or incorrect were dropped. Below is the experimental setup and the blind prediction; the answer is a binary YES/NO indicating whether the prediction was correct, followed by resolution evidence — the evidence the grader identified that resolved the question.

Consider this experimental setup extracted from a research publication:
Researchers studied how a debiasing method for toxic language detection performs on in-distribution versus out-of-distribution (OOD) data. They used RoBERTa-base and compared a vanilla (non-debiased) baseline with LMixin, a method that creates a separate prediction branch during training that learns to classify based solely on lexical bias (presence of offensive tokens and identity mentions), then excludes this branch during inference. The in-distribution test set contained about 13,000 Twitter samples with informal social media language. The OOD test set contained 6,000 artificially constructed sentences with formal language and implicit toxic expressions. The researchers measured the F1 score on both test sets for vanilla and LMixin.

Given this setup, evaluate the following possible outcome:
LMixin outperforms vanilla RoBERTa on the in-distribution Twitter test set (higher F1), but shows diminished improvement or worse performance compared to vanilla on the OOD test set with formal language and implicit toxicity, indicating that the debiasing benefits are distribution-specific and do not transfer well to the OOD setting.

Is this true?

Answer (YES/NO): NO